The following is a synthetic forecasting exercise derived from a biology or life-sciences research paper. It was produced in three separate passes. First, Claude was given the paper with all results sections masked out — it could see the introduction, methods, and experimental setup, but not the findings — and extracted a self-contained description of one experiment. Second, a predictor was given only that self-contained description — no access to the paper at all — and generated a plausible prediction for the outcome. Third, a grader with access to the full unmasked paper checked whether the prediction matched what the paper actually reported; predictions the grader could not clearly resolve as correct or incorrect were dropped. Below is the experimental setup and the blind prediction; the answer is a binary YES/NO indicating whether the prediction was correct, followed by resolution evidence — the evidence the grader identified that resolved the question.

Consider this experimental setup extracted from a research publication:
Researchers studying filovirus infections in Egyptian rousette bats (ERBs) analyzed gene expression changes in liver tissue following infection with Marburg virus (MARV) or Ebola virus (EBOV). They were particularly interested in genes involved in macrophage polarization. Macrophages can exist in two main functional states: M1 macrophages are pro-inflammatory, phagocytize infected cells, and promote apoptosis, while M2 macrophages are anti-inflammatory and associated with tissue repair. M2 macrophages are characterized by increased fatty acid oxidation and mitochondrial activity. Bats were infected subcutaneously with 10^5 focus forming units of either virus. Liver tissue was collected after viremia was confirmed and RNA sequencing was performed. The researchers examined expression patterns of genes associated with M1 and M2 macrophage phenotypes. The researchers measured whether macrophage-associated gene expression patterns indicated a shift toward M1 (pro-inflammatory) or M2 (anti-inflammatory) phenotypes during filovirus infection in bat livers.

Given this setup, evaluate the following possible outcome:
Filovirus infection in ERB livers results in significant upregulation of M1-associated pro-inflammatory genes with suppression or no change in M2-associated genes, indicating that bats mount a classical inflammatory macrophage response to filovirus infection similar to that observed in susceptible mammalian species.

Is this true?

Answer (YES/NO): NO